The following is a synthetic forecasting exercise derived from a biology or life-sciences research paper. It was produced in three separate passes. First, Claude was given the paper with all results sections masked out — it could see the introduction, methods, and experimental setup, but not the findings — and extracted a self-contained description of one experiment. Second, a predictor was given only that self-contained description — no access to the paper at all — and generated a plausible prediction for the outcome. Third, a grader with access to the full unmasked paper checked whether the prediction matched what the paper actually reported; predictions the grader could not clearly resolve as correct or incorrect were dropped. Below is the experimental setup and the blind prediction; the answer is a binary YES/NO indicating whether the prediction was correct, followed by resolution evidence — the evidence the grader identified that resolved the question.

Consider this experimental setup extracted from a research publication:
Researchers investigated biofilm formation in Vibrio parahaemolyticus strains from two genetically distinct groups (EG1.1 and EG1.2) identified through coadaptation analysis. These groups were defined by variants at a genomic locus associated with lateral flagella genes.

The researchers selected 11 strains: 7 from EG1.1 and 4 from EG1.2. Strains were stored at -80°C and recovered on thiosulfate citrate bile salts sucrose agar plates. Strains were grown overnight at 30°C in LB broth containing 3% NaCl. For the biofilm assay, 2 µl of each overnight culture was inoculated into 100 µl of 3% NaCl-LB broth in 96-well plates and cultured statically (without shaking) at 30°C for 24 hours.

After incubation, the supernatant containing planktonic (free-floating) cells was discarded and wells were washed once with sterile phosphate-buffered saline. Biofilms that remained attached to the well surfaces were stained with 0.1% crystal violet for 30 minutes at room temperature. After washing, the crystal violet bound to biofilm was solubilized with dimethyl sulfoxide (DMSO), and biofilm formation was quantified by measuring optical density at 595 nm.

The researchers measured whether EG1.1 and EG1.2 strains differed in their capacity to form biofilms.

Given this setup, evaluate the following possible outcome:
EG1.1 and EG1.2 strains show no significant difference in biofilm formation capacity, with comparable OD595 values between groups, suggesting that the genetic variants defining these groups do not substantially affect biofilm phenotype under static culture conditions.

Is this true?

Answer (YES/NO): NO